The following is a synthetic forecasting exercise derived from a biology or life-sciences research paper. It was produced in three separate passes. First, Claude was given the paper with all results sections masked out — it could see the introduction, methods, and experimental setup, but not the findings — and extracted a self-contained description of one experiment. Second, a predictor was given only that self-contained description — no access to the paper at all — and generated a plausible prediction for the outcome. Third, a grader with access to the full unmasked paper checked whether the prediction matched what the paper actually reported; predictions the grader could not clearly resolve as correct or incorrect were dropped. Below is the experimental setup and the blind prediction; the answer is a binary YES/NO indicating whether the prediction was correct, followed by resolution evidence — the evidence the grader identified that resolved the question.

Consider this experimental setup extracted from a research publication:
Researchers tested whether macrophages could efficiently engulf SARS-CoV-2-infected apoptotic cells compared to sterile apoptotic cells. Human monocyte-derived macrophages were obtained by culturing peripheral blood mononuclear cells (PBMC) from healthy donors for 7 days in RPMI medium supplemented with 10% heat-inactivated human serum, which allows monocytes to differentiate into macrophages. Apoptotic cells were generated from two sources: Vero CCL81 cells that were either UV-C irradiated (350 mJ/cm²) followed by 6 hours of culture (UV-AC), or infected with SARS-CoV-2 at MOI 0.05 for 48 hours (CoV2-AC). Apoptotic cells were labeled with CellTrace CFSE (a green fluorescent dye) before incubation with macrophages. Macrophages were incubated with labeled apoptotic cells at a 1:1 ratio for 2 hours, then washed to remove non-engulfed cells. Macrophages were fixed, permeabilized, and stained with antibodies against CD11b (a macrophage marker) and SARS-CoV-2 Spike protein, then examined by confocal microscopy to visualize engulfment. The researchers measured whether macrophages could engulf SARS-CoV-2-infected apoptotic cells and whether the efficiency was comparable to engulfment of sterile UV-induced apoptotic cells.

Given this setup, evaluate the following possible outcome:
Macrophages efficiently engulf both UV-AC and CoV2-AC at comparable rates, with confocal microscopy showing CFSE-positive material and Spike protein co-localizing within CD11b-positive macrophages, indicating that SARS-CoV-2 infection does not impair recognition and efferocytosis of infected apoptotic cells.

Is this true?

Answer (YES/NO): YES